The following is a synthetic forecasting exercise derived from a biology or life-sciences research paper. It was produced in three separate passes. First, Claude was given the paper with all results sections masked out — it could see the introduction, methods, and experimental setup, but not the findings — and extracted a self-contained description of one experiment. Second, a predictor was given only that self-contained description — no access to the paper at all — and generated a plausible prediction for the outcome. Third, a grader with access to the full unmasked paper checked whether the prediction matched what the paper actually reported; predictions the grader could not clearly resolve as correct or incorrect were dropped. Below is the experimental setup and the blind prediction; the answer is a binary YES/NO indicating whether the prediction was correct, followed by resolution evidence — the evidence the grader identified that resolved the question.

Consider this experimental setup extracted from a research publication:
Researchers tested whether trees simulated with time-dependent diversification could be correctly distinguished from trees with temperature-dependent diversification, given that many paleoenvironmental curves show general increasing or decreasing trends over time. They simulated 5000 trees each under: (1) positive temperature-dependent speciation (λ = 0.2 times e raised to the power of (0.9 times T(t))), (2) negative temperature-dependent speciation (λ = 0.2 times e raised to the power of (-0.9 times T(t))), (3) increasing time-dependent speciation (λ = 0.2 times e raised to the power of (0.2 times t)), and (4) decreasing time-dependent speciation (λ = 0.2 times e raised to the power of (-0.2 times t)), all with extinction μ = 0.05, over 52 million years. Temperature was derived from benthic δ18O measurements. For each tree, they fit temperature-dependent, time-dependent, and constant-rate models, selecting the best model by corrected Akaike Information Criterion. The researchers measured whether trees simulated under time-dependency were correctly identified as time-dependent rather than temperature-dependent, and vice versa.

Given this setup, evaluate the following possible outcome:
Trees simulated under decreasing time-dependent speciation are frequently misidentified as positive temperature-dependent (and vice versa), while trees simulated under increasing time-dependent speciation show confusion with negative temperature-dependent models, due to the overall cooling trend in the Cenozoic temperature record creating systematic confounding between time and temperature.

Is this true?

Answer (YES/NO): NO